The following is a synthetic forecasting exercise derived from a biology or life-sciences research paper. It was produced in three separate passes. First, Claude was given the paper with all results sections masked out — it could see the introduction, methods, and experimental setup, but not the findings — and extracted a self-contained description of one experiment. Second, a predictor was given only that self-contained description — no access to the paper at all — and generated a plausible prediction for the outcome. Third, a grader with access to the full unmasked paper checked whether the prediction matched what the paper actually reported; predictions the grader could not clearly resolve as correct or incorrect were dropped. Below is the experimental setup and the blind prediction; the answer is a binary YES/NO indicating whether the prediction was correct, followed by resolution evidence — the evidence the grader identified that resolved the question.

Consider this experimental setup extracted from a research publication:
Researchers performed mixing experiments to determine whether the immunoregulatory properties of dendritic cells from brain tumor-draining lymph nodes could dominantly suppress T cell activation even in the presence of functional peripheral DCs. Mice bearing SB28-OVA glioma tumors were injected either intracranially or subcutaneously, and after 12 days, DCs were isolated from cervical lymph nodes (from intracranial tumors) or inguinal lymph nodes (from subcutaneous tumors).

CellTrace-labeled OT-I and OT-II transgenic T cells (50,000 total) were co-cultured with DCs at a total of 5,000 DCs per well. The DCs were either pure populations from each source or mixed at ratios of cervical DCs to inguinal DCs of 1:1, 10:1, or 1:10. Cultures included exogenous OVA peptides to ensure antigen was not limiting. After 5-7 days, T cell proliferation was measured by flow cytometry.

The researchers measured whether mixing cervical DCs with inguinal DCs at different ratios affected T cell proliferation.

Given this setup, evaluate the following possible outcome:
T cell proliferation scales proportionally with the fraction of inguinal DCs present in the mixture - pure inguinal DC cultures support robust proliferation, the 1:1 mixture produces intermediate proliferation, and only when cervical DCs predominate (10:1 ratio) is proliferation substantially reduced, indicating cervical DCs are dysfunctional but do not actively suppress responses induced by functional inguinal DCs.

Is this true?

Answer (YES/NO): NO